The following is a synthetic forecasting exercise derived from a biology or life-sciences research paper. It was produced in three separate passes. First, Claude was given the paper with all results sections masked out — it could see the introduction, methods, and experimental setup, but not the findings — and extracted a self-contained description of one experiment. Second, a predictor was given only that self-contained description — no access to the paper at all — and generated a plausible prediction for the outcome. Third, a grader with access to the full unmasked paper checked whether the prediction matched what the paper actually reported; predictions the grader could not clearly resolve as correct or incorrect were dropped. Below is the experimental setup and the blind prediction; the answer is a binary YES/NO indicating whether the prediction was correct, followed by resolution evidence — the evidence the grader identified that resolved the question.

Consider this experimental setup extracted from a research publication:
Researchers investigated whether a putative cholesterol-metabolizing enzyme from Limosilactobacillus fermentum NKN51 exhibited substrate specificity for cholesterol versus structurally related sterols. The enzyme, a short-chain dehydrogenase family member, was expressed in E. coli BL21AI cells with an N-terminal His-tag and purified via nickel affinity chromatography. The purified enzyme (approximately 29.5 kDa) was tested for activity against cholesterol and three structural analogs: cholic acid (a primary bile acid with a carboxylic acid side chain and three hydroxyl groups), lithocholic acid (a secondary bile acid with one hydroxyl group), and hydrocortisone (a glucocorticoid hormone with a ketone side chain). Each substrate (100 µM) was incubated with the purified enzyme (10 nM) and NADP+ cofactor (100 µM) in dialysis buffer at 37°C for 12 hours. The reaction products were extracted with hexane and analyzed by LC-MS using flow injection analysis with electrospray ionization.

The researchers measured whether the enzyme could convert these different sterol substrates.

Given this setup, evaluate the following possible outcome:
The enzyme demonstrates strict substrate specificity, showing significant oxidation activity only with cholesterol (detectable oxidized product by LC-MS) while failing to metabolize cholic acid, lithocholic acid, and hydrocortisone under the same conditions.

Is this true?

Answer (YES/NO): NO